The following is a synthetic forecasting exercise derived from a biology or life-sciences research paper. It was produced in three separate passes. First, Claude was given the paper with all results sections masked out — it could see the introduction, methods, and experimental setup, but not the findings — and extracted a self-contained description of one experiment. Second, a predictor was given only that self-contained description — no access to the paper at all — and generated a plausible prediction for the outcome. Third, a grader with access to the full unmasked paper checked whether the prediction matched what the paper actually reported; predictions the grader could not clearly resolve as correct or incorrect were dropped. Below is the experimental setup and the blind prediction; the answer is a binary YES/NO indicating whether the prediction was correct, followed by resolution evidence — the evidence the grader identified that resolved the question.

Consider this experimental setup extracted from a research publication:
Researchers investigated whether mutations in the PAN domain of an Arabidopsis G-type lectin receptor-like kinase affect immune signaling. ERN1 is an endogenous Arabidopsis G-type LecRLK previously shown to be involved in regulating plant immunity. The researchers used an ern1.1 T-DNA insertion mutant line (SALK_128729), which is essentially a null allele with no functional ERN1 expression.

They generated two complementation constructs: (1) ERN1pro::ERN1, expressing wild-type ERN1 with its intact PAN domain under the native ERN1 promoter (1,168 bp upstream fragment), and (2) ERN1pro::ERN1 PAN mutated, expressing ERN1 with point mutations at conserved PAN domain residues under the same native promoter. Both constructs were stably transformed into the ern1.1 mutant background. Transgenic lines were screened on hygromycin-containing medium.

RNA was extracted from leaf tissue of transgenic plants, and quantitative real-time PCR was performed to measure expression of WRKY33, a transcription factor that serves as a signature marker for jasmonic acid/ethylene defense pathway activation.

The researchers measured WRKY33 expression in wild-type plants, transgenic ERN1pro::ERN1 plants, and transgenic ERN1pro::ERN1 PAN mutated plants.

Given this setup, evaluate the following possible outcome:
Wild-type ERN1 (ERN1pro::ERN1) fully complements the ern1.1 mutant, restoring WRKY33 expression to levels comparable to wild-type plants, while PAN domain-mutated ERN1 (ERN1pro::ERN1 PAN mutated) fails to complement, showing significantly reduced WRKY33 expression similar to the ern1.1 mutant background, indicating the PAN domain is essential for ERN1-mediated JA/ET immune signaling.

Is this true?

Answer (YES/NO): NO